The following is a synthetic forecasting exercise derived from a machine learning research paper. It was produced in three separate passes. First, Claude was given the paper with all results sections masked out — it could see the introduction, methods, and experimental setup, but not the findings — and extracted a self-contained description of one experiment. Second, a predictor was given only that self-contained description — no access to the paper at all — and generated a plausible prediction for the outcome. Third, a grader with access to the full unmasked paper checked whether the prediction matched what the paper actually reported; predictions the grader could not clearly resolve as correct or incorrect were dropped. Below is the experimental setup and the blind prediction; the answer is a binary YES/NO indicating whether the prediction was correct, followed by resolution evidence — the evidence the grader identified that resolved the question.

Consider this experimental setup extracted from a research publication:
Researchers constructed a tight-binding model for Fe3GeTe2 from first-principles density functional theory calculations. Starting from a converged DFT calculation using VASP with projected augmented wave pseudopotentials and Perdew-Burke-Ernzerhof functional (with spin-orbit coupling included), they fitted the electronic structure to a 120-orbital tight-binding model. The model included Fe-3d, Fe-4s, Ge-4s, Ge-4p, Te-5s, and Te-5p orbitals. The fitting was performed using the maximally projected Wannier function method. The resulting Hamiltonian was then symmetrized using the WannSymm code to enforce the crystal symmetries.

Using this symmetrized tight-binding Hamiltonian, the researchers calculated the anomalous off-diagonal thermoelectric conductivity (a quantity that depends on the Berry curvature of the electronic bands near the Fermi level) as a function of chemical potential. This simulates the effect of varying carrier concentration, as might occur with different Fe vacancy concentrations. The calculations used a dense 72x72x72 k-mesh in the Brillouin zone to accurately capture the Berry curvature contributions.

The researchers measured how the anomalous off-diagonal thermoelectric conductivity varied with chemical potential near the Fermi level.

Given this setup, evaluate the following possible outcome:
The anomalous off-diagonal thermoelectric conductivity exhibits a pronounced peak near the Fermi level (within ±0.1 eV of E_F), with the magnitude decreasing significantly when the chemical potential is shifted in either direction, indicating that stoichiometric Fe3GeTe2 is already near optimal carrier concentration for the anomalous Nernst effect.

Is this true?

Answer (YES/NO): NO